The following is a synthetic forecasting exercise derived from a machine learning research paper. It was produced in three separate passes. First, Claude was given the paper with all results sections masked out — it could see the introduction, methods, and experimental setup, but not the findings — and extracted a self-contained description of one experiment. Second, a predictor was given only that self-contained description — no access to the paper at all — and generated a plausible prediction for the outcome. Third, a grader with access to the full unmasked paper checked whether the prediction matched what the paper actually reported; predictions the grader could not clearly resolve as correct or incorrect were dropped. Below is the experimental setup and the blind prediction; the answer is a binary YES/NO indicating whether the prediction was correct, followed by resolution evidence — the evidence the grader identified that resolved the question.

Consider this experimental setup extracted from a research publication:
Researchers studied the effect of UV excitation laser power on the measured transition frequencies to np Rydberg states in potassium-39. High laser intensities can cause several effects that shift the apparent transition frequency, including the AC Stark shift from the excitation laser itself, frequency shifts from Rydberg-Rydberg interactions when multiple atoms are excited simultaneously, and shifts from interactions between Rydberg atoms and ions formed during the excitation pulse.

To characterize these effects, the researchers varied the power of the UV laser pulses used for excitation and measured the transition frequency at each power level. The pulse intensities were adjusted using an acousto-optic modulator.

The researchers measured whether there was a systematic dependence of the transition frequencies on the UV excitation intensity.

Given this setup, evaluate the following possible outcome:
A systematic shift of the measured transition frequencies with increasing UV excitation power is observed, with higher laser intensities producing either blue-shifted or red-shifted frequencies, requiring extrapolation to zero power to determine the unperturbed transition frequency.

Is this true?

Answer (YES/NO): NO